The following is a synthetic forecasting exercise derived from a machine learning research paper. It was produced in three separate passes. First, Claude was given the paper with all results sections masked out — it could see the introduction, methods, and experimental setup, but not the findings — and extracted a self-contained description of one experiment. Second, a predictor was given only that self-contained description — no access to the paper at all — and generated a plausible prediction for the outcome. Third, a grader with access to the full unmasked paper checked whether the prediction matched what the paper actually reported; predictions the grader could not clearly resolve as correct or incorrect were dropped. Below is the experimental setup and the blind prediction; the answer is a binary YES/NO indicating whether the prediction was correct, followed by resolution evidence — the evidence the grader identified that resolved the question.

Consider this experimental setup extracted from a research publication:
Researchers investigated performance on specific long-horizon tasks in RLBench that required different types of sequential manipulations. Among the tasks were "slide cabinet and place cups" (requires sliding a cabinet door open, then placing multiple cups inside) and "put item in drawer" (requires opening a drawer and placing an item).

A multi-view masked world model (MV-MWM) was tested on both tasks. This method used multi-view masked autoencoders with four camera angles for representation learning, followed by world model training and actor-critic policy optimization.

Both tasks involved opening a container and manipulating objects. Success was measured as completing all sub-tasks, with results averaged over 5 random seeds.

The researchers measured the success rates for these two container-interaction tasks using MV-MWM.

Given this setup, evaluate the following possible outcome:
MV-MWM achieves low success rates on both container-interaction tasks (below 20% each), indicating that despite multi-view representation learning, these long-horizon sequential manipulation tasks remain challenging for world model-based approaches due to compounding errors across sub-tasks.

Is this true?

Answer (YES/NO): YES